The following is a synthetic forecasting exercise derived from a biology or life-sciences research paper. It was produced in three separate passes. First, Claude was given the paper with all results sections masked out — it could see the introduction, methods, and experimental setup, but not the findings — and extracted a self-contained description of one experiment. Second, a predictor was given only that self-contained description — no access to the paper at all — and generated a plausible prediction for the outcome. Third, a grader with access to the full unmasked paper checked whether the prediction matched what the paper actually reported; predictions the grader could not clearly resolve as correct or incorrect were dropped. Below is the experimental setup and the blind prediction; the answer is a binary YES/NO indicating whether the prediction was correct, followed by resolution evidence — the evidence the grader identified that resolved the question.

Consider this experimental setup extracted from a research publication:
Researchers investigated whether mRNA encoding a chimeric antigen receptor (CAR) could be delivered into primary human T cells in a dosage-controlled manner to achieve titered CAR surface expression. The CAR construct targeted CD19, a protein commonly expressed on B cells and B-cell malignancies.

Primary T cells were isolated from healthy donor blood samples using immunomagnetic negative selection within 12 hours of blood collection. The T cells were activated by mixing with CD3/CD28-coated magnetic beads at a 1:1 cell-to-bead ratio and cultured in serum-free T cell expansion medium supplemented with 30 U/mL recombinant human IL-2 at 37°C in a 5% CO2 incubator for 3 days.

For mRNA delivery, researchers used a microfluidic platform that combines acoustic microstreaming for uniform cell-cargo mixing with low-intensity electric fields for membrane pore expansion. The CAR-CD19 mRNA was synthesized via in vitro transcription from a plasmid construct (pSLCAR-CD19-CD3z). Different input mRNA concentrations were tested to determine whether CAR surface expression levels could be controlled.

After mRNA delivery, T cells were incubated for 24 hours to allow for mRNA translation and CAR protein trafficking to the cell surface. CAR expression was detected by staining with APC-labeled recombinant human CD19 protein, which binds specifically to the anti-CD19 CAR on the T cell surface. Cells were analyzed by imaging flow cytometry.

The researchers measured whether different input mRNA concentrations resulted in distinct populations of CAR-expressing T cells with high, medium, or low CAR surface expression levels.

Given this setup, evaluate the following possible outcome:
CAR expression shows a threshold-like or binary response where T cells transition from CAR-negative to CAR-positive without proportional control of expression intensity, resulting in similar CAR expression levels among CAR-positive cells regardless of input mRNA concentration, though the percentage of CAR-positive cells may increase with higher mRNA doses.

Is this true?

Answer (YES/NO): NO